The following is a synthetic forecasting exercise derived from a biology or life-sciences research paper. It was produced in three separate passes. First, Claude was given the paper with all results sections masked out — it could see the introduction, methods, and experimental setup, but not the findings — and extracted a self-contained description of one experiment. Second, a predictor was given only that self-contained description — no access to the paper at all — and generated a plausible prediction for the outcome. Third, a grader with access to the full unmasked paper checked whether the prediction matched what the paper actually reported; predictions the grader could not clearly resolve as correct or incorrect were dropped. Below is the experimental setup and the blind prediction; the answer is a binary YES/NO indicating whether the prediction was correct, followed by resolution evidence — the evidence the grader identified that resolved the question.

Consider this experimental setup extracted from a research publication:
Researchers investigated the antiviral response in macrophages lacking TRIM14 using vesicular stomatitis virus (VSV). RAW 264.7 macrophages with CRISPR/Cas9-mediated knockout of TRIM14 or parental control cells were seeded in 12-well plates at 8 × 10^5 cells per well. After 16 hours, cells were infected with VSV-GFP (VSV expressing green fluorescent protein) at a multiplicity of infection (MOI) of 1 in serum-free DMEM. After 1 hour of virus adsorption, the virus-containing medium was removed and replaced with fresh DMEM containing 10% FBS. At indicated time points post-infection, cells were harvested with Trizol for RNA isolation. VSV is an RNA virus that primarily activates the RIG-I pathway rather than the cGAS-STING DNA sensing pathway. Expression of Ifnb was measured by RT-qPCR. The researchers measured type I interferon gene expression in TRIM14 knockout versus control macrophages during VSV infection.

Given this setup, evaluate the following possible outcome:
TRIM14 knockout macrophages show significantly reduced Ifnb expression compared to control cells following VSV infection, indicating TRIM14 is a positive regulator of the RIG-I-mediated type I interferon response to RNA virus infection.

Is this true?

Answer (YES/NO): NO